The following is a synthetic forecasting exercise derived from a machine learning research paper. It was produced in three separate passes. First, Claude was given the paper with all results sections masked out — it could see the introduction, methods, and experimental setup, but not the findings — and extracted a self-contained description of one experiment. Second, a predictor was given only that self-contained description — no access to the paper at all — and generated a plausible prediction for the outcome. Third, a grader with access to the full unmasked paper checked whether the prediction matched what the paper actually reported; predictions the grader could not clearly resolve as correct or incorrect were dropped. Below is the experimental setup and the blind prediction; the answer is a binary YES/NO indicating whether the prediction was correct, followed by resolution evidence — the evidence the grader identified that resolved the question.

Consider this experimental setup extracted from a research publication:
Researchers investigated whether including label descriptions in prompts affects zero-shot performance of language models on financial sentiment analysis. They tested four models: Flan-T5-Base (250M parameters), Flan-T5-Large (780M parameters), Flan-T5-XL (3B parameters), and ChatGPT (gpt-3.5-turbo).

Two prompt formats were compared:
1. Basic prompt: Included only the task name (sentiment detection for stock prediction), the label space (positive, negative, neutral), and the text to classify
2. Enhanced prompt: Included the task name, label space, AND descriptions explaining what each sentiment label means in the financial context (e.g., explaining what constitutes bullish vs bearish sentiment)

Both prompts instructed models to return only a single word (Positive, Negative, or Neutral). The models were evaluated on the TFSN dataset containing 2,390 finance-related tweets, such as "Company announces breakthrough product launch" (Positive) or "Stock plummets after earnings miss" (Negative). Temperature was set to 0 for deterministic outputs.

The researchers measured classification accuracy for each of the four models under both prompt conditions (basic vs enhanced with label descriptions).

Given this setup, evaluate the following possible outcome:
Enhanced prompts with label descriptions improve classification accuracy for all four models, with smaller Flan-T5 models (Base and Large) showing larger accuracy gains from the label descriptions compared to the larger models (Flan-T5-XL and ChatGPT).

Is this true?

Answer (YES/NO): NO